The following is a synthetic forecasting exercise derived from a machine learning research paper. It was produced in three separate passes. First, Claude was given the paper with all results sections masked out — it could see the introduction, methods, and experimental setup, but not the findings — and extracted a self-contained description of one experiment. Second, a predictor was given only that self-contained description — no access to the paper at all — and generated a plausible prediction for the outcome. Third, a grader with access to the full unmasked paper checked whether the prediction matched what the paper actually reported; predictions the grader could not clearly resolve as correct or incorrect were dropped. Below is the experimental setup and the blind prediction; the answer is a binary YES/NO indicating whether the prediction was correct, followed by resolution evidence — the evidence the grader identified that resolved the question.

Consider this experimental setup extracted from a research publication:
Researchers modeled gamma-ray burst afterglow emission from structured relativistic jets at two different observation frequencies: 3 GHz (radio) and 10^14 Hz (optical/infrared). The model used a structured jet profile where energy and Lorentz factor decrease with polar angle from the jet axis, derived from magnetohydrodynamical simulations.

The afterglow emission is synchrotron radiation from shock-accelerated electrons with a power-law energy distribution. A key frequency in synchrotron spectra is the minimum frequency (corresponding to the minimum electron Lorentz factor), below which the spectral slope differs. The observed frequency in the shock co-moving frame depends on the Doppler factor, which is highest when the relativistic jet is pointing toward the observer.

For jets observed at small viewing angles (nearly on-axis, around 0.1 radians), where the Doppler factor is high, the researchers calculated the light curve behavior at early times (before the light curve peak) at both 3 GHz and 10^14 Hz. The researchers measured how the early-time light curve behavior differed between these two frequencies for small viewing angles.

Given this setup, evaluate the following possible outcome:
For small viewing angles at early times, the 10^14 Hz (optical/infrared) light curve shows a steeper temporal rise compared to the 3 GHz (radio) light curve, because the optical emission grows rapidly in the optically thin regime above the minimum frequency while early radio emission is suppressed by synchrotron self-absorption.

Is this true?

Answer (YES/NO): NO